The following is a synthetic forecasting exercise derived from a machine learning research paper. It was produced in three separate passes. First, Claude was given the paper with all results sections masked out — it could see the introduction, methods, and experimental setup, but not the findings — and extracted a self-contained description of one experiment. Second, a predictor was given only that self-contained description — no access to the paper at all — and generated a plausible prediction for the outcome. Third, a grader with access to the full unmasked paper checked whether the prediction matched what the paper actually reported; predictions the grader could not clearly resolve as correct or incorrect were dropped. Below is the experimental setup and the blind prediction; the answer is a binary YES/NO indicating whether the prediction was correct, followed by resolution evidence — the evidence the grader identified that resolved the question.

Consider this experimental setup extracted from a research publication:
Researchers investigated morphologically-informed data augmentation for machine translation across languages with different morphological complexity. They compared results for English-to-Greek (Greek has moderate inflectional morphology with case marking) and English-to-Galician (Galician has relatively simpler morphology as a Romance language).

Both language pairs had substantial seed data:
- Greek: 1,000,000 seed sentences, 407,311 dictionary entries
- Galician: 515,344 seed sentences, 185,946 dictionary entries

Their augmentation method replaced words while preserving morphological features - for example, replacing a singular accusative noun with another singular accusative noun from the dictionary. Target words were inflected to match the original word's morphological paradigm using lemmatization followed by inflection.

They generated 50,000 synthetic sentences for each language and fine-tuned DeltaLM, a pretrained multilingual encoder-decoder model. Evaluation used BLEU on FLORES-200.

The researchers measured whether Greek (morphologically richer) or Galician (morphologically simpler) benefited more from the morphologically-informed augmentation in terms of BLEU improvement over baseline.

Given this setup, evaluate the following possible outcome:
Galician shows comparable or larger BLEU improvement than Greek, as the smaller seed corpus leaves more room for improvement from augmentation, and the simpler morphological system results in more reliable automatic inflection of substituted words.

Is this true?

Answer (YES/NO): YES